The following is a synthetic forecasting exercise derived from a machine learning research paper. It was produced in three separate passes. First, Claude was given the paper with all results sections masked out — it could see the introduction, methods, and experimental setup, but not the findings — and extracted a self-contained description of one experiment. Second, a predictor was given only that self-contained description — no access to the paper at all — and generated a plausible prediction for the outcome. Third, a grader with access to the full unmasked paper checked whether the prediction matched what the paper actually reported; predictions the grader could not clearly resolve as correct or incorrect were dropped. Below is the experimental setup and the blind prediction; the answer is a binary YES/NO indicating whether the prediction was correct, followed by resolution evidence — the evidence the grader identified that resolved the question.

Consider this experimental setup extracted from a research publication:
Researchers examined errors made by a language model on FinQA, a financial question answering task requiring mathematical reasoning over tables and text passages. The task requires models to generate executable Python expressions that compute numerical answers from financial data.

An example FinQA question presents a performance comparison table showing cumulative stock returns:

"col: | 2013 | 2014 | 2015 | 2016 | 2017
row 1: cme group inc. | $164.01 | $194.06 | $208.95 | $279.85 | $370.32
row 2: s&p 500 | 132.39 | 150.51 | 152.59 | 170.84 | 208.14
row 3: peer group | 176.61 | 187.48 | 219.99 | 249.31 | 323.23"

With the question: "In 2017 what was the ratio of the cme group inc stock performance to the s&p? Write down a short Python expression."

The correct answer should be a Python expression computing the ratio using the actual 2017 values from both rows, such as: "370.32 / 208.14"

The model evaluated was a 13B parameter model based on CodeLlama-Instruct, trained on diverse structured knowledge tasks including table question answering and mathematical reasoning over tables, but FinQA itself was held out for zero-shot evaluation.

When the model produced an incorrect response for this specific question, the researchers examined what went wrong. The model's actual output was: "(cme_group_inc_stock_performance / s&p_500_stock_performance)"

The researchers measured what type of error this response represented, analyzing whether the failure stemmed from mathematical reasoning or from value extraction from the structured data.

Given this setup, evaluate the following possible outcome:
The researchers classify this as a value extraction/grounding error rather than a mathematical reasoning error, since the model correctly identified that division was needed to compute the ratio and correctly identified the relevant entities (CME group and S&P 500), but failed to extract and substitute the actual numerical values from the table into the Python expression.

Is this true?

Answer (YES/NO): YES